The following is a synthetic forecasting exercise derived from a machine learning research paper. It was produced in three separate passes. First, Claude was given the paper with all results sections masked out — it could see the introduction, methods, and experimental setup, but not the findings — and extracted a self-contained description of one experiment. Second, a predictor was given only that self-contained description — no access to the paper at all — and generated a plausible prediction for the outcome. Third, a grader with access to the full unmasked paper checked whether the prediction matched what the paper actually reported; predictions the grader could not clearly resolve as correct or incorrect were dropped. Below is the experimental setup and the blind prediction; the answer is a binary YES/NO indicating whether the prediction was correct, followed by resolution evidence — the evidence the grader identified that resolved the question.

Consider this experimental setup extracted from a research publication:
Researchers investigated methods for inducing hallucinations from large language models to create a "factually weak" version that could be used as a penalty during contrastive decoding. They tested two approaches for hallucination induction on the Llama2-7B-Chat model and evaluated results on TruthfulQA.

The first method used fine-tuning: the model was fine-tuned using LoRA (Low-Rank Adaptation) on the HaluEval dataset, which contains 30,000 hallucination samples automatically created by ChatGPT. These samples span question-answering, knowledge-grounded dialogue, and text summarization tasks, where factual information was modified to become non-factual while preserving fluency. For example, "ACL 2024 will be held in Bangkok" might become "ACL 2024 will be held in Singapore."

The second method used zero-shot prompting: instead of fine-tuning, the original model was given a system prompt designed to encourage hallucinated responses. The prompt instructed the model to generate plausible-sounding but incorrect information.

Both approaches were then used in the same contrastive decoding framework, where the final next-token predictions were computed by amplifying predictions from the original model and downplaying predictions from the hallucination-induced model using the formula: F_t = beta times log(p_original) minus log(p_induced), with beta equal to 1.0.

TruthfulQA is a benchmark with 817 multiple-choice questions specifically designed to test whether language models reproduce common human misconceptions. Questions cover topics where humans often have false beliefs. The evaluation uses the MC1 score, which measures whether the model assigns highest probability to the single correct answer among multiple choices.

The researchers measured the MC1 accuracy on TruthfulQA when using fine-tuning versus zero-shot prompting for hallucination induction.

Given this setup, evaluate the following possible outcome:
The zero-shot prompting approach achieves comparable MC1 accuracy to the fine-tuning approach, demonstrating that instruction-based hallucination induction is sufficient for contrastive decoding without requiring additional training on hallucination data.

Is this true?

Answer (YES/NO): NO